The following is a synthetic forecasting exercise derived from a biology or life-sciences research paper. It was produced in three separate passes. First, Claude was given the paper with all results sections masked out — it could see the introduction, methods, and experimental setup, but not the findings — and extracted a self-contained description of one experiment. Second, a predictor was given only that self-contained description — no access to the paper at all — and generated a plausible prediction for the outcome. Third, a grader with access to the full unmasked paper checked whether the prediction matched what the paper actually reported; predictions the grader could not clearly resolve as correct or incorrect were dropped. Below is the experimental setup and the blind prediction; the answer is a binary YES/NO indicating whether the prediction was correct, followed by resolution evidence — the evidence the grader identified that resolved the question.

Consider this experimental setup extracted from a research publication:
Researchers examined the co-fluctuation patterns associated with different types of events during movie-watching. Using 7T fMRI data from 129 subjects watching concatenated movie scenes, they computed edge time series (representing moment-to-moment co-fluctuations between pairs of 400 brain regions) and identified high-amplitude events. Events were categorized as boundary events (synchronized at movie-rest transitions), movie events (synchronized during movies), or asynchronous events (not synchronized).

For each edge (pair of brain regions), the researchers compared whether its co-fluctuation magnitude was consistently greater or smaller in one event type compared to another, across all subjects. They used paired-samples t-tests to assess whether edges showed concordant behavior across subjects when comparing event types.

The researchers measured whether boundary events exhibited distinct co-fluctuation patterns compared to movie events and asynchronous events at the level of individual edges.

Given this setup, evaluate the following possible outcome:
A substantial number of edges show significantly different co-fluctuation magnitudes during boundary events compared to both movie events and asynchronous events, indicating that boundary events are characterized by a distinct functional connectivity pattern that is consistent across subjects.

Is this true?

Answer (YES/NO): NO